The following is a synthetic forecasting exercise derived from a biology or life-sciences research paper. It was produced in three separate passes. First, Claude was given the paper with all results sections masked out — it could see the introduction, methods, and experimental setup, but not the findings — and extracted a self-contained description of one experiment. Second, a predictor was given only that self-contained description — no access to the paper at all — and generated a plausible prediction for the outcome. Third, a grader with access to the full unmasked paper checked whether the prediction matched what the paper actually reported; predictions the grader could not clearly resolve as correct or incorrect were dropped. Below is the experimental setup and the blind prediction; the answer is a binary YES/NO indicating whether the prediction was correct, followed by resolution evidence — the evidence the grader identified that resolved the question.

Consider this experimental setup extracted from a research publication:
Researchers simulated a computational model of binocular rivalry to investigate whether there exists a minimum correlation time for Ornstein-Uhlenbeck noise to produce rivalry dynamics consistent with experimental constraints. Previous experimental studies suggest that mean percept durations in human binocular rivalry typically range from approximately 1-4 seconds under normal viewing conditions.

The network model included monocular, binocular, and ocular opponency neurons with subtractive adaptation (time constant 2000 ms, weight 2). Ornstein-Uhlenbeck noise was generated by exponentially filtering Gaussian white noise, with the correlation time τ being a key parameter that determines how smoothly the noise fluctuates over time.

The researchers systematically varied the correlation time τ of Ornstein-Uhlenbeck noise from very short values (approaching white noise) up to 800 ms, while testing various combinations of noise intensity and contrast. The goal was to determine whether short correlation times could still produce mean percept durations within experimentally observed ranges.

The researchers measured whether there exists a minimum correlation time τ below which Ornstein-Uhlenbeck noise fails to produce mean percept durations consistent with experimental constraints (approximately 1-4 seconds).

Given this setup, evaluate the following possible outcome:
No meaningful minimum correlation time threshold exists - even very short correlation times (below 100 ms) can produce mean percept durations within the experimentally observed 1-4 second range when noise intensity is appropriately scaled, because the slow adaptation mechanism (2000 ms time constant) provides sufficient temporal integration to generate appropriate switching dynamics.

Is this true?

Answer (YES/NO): NO